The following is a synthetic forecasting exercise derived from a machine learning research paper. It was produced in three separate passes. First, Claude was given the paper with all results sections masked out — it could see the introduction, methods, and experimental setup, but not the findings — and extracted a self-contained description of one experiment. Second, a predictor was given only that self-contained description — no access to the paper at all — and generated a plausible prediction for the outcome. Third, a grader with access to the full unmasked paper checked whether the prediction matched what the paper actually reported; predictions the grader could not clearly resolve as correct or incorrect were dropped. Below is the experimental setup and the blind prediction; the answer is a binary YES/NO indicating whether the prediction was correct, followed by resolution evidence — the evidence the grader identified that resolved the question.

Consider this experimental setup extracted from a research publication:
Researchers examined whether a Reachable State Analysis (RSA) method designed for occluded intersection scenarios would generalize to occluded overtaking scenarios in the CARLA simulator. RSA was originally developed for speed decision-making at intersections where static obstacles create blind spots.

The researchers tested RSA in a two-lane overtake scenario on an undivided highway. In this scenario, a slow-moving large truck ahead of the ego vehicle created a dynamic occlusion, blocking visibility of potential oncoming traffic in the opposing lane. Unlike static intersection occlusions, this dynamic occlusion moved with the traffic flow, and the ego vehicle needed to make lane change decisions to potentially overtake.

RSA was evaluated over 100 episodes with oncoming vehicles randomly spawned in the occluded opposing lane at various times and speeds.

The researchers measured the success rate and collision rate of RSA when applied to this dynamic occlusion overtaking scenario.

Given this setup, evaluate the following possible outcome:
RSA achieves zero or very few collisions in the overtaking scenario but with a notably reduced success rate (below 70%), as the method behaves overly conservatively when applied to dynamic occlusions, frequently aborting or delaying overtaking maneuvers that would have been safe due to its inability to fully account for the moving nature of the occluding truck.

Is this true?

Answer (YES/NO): NO